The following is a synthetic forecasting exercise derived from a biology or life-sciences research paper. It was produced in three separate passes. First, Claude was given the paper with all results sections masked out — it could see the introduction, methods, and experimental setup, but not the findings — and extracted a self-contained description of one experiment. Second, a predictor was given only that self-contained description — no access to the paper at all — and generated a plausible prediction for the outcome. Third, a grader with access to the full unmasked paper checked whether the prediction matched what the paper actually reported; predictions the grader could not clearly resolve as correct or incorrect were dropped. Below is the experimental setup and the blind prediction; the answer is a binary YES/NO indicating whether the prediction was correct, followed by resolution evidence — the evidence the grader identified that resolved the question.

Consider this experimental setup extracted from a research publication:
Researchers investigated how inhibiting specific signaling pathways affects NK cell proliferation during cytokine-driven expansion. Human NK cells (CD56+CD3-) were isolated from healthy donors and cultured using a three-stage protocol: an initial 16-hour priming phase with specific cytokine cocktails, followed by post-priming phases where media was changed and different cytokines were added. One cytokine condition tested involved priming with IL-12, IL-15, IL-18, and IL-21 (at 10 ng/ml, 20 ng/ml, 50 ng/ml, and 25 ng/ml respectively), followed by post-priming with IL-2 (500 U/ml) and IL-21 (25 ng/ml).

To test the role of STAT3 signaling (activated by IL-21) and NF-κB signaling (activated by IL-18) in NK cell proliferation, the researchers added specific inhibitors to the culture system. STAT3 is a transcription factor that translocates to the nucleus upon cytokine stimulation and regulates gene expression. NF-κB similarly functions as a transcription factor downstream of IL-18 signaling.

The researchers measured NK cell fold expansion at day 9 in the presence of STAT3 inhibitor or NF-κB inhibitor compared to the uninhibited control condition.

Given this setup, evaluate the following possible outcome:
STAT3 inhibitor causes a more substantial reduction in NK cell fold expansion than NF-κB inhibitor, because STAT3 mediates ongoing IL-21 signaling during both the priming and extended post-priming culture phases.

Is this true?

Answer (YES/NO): NO